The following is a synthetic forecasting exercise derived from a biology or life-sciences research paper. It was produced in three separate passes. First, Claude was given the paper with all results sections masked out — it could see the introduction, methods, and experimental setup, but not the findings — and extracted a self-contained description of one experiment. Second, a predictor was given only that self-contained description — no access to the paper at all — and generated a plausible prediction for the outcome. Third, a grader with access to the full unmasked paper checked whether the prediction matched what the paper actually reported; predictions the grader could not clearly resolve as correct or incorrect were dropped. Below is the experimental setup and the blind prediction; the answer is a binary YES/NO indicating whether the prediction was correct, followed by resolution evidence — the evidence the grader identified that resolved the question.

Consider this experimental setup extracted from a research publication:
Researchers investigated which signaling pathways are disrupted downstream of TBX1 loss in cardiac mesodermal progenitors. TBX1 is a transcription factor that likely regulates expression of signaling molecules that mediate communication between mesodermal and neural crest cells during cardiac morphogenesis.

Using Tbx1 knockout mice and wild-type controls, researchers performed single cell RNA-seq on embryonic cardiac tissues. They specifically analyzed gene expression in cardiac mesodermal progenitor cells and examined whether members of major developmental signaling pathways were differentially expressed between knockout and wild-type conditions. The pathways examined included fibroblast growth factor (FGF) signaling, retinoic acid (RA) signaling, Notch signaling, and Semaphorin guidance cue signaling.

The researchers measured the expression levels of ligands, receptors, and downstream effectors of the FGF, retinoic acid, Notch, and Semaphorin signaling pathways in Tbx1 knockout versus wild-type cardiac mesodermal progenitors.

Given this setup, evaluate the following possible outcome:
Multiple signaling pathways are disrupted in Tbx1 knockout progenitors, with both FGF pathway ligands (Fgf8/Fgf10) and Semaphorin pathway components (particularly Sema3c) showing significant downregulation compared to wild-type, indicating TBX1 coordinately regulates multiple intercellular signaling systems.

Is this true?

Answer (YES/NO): YES